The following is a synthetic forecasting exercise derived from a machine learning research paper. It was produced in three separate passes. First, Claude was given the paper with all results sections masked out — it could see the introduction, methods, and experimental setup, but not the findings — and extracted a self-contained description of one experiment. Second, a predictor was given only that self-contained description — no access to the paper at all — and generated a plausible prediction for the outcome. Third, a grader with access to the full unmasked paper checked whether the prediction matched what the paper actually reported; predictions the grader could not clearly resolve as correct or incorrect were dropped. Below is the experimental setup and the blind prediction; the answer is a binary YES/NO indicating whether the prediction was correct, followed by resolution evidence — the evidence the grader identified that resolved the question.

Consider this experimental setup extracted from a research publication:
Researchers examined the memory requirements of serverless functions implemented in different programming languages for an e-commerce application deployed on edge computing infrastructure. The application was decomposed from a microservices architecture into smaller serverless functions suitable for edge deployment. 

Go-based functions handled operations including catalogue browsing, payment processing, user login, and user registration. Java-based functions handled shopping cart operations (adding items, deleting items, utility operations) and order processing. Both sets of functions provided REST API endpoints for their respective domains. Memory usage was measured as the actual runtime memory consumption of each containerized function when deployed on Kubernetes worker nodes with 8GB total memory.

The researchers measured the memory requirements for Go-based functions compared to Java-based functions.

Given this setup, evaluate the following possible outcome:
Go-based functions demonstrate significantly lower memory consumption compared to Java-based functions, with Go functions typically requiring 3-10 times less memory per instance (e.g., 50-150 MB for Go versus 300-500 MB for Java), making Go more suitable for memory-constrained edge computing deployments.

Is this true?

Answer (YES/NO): NO